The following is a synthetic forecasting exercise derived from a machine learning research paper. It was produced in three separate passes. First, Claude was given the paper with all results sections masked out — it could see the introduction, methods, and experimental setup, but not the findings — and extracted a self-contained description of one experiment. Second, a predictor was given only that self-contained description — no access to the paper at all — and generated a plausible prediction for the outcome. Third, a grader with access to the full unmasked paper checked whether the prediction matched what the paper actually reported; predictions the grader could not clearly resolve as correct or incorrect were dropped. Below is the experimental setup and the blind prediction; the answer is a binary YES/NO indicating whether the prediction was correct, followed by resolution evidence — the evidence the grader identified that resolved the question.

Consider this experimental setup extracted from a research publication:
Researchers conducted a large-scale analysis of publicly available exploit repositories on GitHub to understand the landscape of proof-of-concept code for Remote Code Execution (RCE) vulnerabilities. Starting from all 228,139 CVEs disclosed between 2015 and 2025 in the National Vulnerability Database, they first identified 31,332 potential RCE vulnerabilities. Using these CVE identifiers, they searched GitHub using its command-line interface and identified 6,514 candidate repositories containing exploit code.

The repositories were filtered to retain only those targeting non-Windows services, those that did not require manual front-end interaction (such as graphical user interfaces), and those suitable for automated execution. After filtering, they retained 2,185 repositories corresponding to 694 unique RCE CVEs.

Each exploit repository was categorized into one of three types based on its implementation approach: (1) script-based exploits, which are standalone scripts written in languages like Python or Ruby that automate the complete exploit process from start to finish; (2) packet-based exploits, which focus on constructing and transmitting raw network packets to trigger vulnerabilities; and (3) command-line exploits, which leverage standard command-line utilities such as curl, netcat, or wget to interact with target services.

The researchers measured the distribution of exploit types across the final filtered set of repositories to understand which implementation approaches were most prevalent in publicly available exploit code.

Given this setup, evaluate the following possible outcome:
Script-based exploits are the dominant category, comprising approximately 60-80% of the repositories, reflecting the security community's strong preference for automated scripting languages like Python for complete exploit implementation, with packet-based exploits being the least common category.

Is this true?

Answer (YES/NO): NO